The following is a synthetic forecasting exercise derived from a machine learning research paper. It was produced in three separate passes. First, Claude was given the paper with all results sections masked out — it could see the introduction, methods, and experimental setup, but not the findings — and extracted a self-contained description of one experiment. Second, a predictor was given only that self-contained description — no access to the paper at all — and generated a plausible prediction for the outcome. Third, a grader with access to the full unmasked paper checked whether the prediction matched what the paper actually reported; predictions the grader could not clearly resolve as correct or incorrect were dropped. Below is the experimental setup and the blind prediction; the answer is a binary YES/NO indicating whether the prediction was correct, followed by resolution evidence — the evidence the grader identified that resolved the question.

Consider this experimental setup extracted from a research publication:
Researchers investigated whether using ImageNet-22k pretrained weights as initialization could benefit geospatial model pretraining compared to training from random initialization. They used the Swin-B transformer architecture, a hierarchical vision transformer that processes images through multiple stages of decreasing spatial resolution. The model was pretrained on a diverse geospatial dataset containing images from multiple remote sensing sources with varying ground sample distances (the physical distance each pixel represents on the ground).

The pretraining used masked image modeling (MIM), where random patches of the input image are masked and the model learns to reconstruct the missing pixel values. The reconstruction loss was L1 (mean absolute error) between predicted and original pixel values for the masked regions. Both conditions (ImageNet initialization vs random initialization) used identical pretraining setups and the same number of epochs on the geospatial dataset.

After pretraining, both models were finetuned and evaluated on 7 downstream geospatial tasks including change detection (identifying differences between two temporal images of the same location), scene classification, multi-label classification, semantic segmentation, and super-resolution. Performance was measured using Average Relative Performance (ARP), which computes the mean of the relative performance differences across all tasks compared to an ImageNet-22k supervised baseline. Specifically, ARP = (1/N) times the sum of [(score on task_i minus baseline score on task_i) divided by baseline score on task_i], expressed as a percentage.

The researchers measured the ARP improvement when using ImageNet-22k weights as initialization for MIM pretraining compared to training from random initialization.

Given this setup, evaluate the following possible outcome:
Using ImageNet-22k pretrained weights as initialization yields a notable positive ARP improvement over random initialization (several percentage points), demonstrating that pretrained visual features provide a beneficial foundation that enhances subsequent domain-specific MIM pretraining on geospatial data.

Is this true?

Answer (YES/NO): NO